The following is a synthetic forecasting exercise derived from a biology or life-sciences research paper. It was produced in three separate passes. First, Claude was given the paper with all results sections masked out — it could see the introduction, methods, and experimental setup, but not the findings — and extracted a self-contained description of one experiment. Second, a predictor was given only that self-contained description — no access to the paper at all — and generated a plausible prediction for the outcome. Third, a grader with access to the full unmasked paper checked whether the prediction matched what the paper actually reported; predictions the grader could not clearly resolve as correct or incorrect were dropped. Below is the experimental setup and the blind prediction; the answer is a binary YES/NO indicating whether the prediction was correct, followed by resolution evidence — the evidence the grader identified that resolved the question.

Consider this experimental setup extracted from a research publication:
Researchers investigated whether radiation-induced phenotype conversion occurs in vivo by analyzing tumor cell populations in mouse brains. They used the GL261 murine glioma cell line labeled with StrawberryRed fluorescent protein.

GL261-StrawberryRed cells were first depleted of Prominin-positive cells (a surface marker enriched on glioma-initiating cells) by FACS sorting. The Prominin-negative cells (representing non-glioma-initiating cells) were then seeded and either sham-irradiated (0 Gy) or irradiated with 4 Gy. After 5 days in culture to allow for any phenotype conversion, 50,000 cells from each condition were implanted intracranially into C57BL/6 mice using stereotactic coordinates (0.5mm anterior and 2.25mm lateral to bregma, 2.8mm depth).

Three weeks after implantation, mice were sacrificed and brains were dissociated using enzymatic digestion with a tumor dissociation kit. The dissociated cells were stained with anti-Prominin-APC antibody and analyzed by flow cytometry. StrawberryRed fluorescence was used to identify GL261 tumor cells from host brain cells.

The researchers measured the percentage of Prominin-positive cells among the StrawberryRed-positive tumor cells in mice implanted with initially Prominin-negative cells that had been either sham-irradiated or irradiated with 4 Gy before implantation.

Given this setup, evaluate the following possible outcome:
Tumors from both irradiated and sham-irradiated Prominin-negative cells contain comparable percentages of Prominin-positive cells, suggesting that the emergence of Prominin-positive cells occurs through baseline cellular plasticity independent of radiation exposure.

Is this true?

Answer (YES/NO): NO